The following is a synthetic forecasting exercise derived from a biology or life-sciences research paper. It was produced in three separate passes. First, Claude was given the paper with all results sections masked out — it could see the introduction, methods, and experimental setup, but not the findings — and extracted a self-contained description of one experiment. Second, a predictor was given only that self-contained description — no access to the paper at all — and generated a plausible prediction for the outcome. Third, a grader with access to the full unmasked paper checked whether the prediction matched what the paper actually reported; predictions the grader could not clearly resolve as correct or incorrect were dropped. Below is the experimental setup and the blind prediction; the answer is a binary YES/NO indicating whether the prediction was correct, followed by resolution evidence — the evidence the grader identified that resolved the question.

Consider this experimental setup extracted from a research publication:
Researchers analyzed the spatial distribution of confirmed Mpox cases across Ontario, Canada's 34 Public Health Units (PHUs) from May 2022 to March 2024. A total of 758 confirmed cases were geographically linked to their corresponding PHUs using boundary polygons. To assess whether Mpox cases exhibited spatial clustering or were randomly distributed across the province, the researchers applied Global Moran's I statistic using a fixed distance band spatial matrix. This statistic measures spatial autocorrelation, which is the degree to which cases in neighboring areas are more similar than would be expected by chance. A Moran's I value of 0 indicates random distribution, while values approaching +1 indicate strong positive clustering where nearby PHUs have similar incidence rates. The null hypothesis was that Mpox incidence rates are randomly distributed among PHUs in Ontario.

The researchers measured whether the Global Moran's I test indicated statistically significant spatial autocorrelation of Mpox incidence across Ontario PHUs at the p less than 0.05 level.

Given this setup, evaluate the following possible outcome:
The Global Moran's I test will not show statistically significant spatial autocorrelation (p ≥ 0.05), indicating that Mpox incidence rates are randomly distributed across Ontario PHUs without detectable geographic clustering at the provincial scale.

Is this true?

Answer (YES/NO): YES